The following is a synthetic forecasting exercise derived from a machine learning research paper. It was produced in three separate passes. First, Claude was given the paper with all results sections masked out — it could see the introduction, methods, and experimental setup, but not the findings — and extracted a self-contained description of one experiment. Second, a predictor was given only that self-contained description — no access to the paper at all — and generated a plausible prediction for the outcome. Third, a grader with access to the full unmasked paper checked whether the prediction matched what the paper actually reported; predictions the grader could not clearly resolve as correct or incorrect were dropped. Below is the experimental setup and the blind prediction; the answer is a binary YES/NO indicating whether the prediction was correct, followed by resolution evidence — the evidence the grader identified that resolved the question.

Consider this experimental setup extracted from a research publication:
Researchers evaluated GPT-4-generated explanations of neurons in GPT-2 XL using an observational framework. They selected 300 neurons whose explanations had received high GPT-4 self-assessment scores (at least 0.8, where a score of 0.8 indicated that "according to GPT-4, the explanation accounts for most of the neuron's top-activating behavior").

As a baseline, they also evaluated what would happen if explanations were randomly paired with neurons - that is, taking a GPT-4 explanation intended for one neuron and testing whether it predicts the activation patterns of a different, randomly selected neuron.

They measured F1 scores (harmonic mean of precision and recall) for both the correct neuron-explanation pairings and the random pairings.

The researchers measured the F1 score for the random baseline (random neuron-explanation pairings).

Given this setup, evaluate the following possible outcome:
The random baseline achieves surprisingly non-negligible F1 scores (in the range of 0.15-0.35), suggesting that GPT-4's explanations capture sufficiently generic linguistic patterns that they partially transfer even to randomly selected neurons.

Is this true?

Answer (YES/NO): NO